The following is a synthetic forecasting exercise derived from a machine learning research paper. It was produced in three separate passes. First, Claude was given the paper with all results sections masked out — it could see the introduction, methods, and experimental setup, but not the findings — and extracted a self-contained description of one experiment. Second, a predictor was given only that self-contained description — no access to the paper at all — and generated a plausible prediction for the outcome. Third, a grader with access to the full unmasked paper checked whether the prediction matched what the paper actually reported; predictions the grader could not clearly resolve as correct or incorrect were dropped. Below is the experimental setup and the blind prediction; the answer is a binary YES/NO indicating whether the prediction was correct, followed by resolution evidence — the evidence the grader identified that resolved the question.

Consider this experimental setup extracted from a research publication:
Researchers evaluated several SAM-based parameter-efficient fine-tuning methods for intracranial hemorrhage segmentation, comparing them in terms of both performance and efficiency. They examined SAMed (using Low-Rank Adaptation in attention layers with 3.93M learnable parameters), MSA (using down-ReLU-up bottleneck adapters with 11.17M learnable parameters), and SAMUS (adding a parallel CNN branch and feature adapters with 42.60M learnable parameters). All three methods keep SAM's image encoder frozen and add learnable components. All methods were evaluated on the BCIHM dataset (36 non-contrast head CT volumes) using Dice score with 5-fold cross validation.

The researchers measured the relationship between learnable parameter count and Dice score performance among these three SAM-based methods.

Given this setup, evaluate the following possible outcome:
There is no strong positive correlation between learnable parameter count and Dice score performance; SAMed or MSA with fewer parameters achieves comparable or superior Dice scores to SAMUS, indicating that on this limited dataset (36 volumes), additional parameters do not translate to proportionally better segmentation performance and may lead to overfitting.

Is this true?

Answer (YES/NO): YES